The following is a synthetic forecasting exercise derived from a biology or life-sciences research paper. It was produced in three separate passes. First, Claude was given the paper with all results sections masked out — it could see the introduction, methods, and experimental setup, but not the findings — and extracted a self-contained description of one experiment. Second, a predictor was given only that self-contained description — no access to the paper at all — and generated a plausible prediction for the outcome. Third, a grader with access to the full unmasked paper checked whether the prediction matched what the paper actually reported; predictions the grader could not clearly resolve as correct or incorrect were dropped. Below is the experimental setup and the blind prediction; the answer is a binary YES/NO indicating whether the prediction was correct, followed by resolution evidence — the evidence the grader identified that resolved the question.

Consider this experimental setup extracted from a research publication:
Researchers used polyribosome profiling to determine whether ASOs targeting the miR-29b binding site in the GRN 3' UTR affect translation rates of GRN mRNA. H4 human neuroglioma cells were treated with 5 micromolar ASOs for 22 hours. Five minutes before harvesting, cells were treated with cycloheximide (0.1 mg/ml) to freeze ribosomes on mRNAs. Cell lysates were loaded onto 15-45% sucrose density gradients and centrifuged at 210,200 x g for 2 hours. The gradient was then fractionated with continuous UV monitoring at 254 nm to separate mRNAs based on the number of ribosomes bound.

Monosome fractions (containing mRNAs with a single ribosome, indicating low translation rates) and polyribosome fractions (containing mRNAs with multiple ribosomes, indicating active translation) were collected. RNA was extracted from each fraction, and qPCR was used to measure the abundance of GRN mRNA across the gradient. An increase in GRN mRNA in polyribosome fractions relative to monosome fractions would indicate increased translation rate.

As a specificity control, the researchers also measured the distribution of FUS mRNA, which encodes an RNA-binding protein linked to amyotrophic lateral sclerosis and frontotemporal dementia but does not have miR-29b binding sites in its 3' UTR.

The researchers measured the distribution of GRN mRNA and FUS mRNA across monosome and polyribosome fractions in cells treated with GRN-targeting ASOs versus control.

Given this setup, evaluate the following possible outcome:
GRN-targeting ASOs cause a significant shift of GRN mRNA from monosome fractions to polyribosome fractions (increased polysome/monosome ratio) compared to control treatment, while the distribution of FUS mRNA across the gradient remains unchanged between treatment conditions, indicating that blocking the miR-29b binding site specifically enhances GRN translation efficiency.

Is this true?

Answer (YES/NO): YES